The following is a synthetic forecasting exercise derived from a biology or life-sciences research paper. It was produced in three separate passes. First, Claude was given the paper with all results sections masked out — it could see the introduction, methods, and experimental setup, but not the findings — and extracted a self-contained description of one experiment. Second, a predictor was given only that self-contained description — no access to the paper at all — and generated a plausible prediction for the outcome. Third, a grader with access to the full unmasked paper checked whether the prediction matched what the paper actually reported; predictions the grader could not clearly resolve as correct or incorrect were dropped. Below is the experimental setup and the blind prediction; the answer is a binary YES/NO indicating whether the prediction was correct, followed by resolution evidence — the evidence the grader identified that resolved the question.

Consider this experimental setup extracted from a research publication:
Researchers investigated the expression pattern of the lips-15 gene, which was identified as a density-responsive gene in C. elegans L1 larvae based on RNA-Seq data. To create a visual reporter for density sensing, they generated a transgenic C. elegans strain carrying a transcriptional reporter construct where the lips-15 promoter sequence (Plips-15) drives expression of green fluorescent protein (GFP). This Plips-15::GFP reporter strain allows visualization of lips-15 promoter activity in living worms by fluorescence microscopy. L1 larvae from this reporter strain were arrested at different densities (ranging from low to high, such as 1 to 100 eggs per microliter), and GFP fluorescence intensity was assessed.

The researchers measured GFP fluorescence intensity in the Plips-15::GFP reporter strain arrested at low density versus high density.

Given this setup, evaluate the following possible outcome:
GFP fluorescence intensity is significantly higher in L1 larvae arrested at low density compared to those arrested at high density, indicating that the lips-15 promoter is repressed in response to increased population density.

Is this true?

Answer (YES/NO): YES